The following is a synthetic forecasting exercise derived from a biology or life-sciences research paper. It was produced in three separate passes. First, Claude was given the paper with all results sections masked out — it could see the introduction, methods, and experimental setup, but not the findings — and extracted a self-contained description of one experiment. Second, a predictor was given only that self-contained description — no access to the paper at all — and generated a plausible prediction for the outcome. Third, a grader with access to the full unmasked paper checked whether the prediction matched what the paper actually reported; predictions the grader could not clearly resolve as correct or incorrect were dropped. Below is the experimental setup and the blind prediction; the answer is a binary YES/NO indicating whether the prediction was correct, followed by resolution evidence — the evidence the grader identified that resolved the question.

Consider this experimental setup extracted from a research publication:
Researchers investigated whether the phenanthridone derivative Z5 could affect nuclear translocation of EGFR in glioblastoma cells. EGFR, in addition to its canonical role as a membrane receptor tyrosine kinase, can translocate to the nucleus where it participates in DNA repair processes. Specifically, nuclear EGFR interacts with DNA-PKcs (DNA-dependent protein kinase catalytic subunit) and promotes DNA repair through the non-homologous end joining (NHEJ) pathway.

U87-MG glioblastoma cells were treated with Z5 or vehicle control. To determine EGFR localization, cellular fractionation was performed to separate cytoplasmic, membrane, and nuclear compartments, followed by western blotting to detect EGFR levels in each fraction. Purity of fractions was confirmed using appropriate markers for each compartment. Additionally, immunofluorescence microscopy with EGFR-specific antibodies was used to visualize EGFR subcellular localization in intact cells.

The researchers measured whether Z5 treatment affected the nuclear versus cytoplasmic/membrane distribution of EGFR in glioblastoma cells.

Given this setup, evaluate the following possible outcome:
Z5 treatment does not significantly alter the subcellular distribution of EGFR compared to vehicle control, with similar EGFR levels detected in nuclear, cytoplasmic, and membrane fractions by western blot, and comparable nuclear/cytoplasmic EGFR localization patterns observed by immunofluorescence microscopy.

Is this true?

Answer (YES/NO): NO